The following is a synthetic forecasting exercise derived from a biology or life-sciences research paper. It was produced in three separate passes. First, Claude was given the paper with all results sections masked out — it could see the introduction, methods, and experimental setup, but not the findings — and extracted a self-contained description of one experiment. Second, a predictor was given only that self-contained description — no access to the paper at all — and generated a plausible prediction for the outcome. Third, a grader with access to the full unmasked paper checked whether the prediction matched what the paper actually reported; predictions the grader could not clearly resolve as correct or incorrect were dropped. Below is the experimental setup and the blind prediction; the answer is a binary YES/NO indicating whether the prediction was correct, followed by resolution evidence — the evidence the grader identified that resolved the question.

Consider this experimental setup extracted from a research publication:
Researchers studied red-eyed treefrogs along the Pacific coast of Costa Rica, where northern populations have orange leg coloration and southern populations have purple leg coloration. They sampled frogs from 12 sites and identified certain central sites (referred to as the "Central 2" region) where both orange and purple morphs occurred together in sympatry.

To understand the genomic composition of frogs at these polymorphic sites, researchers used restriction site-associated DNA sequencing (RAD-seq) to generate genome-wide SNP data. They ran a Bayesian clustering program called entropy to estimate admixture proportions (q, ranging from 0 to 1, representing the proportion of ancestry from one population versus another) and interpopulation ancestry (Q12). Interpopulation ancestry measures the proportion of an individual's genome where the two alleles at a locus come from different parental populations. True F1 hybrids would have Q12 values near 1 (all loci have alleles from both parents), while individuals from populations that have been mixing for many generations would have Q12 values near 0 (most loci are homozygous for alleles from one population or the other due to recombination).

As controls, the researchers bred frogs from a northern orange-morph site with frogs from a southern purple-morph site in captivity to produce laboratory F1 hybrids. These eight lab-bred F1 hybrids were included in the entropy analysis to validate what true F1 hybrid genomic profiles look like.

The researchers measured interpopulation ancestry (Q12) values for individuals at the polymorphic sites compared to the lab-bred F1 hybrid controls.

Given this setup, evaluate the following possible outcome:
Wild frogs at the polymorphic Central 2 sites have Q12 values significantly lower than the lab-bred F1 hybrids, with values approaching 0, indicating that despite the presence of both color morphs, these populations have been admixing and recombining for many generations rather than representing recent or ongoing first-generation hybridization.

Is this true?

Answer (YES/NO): YES